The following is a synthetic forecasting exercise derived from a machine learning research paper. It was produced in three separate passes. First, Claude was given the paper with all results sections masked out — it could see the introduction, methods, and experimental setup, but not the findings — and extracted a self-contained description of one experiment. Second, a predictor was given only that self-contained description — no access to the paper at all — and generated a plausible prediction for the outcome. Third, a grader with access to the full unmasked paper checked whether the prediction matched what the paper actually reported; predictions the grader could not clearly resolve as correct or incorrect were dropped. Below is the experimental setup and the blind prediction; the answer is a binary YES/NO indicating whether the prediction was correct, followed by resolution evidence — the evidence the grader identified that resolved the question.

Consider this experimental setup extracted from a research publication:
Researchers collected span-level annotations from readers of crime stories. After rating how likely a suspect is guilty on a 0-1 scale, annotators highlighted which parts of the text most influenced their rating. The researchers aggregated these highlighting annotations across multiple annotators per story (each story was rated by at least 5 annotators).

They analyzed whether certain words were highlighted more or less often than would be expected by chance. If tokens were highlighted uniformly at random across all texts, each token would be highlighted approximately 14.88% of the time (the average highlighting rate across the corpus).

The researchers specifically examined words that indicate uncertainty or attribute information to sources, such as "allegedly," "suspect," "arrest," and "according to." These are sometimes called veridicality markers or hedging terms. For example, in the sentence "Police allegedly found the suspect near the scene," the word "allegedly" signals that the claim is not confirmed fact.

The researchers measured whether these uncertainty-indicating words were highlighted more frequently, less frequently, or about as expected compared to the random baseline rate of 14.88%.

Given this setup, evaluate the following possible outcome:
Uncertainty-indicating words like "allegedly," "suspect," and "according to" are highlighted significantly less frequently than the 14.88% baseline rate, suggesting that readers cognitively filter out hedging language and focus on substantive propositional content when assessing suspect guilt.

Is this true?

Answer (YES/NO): NO